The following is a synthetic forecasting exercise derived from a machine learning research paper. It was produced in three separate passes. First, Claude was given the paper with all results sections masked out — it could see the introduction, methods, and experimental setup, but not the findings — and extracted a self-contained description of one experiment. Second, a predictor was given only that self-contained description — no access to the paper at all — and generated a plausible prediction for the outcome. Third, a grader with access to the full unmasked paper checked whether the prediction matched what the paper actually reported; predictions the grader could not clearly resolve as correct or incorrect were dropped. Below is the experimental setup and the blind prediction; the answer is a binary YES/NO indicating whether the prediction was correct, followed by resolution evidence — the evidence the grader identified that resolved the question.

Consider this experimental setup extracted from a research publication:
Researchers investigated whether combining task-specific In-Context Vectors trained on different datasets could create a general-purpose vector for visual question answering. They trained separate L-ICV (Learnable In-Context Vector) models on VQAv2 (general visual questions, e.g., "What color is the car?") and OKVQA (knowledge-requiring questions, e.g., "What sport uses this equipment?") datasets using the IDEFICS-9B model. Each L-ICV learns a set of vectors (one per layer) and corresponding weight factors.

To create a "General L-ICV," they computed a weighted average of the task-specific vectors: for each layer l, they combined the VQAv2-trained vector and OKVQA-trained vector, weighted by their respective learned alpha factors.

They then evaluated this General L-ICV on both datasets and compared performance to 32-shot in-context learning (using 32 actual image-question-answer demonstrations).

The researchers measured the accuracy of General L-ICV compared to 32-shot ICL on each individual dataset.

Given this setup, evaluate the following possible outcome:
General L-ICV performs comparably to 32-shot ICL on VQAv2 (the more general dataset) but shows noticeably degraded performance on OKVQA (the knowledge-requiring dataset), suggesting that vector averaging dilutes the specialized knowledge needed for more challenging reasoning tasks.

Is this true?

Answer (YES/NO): NO